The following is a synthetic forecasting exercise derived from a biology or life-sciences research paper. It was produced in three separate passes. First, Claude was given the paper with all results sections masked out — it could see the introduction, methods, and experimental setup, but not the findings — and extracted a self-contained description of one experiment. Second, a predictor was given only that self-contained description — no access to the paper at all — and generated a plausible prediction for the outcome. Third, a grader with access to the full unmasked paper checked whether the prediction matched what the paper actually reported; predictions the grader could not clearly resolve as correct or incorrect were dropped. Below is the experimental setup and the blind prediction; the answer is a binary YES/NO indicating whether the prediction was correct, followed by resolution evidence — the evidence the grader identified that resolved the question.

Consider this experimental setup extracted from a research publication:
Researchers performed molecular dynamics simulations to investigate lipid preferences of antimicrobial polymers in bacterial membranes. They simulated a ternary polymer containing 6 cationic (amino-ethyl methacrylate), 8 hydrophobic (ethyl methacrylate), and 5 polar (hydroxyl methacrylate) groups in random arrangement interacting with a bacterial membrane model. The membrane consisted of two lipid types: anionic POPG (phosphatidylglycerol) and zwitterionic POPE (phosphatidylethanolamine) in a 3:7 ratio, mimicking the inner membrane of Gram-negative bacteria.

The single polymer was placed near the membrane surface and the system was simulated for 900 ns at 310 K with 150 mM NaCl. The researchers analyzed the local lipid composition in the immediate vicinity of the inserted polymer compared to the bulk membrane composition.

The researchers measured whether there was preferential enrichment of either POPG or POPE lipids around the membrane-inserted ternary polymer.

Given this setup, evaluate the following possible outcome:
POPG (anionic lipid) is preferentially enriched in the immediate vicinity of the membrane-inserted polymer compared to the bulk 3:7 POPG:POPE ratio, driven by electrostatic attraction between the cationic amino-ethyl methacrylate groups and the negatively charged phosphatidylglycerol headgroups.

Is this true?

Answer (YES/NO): YES